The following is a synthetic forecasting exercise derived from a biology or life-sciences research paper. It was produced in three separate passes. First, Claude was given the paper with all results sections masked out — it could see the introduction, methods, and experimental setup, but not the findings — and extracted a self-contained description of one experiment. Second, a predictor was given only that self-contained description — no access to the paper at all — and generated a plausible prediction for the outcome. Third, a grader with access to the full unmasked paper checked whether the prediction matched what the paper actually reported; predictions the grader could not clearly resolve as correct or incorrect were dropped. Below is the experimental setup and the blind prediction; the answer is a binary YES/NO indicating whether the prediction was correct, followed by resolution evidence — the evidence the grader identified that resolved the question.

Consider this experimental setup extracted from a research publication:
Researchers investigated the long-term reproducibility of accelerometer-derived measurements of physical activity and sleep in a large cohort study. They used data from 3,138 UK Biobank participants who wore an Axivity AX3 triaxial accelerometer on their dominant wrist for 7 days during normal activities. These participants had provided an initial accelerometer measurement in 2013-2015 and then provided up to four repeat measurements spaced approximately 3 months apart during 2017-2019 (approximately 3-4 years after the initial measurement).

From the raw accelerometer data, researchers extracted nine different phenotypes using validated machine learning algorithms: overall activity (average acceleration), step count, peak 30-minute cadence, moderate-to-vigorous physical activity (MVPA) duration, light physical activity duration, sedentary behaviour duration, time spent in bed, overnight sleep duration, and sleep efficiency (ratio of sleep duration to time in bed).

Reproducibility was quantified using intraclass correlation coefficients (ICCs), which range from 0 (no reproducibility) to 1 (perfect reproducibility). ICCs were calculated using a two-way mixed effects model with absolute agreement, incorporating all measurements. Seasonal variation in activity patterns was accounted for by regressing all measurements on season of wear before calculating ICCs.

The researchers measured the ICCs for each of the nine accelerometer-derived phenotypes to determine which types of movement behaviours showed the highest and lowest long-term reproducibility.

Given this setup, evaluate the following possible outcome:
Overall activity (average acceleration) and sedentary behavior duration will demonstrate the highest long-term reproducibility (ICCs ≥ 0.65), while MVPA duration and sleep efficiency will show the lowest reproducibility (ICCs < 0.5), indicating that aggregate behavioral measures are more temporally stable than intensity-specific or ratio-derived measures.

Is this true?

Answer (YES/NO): NO